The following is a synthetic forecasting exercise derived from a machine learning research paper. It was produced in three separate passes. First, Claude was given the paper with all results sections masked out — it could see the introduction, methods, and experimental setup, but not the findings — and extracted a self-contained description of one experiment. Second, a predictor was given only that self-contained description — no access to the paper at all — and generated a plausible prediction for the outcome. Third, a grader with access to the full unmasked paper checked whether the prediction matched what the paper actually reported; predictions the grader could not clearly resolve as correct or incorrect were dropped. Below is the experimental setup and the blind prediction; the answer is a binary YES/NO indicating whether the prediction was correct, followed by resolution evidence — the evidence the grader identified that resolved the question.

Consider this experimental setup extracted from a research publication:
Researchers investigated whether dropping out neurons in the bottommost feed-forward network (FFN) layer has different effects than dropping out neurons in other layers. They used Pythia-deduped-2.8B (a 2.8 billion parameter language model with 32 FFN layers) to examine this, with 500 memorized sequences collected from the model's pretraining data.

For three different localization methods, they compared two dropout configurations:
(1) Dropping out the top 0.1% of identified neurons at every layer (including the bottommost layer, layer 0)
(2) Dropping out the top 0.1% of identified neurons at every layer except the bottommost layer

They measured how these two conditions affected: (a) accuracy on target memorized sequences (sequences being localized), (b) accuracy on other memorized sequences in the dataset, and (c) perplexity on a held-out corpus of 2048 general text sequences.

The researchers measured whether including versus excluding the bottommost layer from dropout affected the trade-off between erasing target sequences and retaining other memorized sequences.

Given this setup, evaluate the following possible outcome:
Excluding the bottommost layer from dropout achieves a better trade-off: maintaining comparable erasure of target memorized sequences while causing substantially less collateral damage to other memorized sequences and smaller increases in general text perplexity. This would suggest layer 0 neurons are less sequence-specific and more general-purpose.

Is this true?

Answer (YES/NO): NO